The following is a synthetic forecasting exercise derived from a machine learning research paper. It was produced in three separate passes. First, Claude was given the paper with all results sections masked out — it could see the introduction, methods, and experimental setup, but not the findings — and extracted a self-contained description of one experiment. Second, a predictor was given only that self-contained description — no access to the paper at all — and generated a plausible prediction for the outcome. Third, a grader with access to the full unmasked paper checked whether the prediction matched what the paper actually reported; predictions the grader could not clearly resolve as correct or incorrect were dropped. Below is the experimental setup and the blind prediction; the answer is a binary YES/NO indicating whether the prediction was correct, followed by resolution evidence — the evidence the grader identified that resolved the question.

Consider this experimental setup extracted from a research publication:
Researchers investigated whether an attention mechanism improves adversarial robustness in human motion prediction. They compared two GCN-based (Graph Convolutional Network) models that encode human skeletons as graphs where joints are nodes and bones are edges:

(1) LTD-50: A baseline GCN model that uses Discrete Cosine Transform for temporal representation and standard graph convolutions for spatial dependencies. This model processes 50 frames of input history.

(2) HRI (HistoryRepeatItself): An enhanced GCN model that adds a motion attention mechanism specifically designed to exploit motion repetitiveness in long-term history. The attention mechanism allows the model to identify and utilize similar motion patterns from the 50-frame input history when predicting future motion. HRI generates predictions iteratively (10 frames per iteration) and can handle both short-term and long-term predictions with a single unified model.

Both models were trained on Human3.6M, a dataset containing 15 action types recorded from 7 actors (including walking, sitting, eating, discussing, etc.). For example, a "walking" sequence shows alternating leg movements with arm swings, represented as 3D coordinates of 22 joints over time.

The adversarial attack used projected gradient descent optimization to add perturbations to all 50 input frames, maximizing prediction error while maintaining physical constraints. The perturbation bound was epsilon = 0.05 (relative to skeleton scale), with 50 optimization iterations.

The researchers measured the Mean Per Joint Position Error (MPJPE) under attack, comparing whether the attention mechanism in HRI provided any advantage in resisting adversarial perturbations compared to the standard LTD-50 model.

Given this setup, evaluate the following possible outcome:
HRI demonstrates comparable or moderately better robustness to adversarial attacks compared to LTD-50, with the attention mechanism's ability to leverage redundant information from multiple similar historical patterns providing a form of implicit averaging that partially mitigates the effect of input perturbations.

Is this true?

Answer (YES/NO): NO